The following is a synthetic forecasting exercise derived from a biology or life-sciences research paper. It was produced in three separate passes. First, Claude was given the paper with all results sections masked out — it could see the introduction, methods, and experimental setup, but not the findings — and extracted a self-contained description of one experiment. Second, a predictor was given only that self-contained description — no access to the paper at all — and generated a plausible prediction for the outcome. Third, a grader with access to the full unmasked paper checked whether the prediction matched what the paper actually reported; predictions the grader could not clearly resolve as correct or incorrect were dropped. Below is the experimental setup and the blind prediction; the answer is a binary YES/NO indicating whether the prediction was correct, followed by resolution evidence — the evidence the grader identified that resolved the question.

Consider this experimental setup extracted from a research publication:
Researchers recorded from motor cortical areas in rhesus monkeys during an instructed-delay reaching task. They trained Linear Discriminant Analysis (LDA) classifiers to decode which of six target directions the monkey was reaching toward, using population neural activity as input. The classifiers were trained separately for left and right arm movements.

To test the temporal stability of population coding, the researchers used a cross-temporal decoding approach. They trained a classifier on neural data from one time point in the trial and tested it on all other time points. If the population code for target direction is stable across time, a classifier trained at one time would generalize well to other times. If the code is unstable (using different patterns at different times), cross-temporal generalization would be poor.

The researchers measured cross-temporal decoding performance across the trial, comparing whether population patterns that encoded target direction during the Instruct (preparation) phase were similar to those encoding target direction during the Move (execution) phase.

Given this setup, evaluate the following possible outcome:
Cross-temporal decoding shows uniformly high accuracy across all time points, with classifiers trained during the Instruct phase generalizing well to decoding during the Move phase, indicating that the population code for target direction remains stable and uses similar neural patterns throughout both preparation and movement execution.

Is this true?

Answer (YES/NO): NO